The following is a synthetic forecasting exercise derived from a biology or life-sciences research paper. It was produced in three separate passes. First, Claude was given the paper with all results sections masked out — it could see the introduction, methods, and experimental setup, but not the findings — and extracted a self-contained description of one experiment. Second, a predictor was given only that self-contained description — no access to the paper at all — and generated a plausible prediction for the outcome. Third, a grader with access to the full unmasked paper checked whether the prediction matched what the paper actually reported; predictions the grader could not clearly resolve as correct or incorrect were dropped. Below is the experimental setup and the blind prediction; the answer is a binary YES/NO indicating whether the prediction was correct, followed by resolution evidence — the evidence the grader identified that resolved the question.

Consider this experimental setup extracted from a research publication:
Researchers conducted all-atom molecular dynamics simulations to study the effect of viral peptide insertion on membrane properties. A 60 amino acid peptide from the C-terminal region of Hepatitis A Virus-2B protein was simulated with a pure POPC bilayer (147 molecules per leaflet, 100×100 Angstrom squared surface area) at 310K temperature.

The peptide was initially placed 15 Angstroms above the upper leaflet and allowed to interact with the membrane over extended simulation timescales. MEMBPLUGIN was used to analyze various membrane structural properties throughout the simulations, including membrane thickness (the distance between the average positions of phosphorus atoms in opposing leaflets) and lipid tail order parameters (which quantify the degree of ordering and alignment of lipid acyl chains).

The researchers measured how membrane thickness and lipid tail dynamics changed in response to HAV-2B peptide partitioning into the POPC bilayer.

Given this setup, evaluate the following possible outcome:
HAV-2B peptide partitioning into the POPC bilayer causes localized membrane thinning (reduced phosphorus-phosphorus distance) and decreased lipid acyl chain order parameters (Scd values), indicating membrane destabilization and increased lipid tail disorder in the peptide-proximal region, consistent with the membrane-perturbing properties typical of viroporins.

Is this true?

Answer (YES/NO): NO